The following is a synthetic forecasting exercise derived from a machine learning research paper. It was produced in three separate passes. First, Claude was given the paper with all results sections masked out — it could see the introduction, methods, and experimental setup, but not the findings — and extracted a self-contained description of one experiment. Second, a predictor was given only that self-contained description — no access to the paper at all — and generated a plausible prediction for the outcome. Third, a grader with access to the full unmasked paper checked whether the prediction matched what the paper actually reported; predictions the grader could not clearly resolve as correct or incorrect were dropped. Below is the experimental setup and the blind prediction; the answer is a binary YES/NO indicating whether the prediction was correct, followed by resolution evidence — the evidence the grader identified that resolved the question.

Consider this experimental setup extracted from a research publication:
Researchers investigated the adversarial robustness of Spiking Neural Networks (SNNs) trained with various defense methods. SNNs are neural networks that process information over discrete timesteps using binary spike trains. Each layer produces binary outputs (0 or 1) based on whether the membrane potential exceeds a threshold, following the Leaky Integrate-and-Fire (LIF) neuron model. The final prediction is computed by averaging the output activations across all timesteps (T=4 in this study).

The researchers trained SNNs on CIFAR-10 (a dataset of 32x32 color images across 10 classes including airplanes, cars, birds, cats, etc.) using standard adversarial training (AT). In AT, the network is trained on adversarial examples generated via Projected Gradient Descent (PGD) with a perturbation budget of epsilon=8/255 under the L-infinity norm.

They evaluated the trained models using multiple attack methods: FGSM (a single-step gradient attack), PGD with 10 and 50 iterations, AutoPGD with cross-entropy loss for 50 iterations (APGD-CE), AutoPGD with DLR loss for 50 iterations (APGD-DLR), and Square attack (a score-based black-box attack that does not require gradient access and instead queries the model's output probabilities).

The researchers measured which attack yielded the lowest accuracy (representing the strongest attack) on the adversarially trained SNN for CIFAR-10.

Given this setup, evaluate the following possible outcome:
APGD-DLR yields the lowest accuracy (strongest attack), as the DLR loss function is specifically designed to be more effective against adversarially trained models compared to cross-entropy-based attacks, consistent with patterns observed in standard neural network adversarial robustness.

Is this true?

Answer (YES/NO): NO